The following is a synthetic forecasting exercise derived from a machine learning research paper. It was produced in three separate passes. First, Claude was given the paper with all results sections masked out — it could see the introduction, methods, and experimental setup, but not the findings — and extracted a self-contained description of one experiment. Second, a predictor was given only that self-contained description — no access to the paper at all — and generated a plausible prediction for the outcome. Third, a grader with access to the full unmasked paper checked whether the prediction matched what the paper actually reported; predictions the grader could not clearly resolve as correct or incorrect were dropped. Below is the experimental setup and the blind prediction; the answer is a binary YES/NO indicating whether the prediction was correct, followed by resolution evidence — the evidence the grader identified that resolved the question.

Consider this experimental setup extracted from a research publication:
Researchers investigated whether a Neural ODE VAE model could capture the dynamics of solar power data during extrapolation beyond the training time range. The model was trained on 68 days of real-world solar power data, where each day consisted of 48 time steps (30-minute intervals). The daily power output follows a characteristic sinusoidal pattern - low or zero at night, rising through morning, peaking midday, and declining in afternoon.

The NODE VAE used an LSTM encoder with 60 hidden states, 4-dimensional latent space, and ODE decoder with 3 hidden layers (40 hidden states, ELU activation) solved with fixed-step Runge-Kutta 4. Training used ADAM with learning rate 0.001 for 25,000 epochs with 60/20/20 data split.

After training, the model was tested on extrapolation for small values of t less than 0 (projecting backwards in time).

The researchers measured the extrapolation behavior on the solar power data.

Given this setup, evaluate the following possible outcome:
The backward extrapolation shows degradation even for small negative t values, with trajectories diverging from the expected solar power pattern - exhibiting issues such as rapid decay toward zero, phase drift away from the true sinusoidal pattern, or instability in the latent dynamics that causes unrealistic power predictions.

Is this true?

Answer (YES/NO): YES